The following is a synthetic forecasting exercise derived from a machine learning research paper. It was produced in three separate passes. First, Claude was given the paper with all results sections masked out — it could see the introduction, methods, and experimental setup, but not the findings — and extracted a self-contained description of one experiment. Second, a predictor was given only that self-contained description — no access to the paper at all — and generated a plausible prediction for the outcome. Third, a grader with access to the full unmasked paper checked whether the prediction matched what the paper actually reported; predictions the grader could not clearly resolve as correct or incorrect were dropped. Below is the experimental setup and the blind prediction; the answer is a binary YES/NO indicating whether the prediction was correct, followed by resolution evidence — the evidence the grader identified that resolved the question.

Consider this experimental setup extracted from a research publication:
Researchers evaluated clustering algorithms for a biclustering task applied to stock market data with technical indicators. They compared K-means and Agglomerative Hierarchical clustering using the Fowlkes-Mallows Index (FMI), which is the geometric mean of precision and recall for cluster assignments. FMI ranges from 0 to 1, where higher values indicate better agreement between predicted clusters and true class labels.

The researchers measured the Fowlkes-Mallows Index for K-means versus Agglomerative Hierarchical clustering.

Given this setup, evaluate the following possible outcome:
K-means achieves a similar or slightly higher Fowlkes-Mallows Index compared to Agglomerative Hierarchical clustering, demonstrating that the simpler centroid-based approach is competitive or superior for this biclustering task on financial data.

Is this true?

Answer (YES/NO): YES